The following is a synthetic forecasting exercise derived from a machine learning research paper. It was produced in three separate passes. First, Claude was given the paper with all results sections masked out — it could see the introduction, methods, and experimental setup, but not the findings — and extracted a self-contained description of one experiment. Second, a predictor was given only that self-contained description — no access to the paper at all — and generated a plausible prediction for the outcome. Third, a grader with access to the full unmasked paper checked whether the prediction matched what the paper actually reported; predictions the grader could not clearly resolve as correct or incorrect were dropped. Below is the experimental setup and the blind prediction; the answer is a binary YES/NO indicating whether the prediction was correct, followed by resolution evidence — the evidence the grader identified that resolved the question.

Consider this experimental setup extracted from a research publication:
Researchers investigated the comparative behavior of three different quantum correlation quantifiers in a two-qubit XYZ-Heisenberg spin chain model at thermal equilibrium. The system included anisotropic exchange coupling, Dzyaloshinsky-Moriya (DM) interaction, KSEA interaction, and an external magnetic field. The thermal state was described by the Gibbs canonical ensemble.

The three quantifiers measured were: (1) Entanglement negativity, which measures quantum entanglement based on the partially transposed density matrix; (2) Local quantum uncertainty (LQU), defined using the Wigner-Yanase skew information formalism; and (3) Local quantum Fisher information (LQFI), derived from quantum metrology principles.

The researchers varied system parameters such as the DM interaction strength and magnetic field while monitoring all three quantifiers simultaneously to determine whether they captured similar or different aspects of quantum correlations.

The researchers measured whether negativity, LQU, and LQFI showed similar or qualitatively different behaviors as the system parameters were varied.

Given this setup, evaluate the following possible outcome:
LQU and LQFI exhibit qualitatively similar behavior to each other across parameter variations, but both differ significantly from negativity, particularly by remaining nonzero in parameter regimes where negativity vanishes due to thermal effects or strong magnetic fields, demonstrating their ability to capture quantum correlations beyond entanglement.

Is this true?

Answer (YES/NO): NO